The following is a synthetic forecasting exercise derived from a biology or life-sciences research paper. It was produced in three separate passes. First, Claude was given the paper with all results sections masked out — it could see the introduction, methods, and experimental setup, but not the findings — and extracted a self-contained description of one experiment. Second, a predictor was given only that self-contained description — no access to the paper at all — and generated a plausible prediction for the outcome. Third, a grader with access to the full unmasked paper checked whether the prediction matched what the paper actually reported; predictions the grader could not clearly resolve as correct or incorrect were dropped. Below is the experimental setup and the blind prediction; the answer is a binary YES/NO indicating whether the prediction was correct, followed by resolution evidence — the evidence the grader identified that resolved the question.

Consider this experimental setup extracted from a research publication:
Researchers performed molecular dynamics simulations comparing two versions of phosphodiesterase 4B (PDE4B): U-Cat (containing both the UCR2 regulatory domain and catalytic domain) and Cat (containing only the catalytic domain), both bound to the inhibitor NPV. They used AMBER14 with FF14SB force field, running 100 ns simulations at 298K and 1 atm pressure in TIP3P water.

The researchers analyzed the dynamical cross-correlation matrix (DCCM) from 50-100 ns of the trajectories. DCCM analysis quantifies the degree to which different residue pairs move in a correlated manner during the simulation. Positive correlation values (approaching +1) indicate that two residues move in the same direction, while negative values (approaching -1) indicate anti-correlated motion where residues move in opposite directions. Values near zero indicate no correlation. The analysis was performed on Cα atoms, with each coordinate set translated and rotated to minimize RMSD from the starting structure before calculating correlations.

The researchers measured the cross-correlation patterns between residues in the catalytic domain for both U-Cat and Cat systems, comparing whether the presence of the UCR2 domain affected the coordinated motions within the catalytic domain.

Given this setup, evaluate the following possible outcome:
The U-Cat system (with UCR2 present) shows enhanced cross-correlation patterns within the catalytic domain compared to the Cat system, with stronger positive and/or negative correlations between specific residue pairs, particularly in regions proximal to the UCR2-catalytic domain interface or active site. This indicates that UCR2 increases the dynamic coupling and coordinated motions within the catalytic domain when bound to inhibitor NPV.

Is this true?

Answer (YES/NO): YES